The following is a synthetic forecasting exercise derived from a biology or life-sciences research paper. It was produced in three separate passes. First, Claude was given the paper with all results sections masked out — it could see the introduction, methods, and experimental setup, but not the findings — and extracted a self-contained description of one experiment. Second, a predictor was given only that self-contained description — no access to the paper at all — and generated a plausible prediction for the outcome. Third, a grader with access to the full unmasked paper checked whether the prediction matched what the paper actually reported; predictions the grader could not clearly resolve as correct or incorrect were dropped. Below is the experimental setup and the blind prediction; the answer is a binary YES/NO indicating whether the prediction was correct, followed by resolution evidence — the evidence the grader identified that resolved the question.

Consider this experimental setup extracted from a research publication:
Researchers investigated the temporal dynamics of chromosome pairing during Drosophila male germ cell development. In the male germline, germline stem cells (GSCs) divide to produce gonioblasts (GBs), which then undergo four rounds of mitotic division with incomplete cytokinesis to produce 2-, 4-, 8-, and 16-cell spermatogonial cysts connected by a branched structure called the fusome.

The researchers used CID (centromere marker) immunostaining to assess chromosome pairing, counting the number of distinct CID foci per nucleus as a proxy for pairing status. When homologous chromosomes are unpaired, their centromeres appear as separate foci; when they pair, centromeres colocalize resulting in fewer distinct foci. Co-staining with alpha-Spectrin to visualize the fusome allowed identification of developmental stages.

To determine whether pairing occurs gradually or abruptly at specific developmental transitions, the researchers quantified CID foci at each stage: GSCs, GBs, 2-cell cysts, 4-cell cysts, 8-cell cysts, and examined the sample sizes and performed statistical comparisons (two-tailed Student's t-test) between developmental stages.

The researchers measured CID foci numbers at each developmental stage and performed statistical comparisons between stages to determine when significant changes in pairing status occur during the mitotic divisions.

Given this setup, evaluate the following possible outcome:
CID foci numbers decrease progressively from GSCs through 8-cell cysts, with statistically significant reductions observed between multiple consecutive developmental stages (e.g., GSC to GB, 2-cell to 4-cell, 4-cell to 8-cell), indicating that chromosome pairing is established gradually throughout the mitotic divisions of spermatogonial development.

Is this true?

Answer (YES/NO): NO